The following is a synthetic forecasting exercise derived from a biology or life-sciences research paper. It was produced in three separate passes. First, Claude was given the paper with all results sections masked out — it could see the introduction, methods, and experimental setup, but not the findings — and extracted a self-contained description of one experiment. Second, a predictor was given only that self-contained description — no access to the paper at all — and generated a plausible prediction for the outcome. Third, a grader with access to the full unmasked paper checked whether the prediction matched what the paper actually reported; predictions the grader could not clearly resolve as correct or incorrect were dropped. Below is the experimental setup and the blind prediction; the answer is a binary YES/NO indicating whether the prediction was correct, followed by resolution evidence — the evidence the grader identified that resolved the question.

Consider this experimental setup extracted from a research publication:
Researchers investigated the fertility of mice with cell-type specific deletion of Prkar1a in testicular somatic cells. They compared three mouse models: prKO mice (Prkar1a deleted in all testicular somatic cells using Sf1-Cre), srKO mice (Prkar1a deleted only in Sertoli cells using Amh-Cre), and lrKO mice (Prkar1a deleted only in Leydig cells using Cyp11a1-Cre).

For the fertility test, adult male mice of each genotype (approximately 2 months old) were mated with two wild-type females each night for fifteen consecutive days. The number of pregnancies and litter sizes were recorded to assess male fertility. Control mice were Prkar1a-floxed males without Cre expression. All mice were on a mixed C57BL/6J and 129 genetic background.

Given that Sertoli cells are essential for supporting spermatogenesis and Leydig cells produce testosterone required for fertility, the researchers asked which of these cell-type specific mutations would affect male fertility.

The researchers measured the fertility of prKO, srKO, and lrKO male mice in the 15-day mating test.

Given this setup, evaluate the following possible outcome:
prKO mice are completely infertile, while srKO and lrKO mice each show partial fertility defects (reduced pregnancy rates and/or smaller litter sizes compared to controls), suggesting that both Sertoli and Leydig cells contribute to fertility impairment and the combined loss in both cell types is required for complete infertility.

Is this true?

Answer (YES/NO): NO